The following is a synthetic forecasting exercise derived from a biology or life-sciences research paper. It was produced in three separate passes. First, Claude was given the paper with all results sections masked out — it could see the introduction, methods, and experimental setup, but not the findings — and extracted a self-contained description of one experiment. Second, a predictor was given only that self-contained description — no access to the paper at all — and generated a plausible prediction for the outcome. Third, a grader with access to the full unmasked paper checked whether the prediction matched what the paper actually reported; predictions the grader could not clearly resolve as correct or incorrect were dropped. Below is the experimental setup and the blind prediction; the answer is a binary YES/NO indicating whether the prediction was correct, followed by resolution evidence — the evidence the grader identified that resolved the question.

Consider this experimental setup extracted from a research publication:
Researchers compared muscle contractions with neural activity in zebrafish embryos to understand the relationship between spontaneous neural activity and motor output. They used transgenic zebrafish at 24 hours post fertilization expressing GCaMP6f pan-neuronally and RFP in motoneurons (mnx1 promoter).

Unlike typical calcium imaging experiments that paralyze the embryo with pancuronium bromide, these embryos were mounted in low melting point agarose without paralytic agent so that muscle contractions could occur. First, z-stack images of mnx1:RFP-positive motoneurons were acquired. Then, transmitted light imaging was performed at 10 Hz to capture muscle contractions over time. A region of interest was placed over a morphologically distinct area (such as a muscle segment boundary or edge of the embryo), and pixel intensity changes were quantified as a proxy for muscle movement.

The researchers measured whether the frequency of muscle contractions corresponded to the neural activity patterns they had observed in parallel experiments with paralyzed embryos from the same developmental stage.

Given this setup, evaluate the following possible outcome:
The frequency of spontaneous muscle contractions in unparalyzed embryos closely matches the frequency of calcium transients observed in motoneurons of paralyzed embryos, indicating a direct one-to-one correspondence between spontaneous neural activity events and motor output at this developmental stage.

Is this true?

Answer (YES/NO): NO